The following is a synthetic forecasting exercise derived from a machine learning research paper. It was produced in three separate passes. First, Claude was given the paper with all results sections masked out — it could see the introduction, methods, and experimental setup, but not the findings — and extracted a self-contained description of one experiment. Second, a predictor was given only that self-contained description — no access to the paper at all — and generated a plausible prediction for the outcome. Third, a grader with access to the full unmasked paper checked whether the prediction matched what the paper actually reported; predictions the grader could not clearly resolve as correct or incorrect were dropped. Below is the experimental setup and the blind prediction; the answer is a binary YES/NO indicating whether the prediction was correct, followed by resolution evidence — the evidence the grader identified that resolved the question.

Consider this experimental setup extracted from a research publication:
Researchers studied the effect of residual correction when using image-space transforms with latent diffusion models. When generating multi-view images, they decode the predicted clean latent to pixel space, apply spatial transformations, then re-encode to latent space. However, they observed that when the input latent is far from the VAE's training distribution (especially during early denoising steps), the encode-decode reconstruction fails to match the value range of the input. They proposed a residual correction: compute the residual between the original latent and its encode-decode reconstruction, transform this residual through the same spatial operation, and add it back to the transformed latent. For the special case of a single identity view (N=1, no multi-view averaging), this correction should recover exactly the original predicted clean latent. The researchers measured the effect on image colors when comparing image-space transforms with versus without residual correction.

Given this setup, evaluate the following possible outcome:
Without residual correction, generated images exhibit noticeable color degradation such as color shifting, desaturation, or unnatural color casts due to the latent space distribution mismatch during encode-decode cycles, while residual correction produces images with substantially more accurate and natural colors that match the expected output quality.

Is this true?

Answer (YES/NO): YES